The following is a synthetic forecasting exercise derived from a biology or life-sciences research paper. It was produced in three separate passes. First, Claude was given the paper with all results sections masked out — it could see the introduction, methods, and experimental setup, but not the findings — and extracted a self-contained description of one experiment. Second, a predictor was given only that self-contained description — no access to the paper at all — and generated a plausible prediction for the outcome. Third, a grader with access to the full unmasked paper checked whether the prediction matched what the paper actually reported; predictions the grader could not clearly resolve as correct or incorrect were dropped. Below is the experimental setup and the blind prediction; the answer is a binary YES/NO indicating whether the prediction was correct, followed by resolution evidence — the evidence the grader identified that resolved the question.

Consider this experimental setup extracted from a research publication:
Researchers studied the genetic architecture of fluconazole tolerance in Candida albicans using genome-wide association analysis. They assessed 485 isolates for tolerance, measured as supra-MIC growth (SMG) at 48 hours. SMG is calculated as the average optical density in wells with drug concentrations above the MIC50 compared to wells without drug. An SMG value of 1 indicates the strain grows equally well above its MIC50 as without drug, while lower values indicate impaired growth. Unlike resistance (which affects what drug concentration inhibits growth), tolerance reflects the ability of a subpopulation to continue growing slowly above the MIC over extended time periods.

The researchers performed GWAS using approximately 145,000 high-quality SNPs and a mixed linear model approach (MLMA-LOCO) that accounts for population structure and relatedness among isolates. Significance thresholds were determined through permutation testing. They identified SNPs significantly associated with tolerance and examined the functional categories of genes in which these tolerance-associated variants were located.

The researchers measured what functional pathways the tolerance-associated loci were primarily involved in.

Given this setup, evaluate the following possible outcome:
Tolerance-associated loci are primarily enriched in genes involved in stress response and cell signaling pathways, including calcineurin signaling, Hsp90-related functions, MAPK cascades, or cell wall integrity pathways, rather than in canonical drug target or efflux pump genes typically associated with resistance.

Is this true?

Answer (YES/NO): NO